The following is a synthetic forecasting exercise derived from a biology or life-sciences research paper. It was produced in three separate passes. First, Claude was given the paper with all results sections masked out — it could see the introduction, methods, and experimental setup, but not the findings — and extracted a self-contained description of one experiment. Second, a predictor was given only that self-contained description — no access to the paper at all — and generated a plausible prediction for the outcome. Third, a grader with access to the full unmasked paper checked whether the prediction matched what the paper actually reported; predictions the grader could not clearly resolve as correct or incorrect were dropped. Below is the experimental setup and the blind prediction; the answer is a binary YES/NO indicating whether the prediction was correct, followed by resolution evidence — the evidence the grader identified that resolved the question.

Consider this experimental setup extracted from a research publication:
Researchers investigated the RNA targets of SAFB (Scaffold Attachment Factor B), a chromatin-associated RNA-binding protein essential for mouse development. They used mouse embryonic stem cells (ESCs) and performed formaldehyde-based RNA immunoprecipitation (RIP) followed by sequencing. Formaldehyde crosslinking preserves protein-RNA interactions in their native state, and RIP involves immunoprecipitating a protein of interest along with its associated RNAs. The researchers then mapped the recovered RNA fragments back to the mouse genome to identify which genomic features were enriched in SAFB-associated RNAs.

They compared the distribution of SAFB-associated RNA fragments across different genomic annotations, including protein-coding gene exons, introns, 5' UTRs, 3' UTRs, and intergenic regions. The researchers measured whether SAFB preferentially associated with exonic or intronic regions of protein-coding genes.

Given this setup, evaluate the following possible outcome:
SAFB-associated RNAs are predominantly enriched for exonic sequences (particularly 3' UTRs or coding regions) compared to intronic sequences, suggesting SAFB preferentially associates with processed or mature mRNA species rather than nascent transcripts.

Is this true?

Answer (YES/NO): NO